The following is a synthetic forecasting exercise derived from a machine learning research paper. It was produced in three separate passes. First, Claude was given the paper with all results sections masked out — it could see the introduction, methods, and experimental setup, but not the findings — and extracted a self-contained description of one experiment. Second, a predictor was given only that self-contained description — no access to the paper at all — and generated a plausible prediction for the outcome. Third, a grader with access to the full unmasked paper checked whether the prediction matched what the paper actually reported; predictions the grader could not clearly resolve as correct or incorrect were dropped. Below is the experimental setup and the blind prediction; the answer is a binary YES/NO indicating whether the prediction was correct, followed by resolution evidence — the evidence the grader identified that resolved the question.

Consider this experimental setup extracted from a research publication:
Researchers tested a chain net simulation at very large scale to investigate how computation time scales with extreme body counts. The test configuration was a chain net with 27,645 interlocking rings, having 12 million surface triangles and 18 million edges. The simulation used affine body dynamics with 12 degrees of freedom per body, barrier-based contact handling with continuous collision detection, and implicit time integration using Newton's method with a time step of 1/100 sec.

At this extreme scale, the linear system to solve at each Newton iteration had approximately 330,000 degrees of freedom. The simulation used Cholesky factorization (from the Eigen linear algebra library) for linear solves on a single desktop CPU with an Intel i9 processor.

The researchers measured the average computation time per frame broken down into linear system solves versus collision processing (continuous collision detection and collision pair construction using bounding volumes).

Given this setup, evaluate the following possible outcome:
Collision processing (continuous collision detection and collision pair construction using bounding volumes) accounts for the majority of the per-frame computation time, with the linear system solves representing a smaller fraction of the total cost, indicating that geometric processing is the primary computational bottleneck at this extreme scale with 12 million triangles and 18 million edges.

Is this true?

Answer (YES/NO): YES